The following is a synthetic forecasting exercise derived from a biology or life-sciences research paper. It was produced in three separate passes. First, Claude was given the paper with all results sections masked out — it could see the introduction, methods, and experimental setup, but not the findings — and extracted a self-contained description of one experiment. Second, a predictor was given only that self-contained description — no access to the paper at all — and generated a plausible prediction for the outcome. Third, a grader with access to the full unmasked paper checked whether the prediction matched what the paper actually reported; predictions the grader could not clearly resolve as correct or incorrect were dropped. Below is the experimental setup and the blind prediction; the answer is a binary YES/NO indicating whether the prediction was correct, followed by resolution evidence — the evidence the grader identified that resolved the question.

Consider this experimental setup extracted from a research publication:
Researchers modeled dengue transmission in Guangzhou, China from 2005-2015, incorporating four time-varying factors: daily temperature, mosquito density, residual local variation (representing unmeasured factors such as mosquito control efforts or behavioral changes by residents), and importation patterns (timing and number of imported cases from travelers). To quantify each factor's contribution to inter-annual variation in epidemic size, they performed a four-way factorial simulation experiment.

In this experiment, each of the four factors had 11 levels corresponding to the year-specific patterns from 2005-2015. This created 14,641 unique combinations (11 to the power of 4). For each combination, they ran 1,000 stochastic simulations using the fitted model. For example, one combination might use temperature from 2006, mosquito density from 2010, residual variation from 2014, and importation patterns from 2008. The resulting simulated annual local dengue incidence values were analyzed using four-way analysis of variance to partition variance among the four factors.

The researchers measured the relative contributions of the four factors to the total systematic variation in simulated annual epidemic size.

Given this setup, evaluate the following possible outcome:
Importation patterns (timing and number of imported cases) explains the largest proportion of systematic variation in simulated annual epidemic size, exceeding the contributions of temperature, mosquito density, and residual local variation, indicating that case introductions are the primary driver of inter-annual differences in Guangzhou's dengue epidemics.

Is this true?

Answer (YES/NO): NO